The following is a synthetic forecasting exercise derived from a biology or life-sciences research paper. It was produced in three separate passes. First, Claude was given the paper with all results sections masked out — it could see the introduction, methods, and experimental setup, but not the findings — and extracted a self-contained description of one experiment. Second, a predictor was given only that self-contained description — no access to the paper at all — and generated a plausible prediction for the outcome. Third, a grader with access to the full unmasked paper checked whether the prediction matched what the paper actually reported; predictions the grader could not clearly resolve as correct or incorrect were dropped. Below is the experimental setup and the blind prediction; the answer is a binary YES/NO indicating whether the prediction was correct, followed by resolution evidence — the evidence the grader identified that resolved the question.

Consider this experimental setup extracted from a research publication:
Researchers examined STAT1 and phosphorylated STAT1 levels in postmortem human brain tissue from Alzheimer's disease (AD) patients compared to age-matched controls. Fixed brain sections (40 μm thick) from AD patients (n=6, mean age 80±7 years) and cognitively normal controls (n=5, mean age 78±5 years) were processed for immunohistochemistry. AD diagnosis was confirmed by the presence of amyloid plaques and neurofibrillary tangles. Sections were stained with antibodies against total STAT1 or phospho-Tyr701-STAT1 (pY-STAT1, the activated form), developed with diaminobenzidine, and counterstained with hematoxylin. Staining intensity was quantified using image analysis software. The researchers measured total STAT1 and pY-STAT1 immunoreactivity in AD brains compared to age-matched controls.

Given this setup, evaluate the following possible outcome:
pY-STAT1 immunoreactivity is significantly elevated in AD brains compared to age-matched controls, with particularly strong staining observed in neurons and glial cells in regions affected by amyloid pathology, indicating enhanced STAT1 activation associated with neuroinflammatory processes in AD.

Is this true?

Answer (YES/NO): NO